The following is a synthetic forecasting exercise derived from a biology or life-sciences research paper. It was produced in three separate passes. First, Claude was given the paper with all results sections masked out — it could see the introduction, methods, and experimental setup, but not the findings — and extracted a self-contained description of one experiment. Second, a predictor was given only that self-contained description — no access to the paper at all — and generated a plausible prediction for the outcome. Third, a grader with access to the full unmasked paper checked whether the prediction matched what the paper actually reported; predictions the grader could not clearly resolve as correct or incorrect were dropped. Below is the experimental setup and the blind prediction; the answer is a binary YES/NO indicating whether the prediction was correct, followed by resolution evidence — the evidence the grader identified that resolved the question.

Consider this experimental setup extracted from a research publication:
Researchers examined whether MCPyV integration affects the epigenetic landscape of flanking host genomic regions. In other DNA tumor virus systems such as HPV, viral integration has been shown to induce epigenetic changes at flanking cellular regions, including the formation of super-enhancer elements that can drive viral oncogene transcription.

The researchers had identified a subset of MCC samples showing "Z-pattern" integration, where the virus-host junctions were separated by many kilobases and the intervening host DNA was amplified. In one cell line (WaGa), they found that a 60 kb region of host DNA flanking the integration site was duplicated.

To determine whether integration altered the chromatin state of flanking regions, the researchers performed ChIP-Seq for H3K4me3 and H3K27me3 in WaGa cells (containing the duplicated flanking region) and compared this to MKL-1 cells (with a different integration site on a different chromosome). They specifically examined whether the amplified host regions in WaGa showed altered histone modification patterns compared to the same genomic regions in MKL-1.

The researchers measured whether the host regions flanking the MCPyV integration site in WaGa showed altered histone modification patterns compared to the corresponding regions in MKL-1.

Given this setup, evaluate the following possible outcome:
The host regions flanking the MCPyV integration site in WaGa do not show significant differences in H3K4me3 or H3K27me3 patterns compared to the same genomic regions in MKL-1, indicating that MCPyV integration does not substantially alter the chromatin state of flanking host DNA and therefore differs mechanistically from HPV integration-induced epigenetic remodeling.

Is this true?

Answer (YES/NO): YES